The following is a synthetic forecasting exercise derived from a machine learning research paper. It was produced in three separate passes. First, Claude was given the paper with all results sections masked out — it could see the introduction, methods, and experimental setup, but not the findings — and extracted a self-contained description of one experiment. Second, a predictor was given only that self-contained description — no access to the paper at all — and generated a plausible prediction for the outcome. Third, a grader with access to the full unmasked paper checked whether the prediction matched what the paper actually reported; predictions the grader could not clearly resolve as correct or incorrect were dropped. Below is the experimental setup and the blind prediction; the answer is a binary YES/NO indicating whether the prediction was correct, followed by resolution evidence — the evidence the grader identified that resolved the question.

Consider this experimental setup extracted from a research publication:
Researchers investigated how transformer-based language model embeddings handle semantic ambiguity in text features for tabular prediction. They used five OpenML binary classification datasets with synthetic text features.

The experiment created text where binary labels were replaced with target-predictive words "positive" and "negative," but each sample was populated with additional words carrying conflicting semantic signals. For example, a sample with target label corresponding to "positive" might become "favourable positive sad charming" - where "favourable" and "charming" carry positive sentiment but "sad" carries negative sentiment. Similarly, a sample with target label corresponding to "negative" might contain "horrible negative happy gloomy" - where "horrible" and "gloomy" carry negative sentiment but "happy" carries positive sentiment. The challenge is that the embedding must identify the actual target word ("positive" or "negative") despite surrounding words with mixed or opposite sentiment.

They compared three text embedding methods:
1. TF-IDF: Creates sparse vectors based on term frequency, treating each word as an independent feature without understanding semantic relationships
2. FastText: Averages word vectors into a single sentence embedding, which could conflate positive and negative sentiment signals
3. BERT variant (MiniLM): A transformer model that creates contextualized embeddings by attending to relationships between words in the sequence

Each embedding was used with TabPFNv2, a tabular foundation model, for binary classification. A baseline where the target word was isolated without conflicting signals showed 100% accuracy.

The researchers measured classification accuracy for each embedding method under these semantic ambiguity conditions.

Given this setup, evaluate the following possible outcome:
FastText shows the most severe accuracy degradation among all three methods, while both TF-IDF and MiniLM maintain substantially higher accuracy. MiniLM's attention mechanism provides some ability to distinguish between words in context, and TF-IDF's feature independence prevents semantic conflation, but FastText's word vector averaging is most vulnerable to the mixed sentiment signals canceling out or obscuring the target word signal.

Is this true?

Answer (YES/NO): NO